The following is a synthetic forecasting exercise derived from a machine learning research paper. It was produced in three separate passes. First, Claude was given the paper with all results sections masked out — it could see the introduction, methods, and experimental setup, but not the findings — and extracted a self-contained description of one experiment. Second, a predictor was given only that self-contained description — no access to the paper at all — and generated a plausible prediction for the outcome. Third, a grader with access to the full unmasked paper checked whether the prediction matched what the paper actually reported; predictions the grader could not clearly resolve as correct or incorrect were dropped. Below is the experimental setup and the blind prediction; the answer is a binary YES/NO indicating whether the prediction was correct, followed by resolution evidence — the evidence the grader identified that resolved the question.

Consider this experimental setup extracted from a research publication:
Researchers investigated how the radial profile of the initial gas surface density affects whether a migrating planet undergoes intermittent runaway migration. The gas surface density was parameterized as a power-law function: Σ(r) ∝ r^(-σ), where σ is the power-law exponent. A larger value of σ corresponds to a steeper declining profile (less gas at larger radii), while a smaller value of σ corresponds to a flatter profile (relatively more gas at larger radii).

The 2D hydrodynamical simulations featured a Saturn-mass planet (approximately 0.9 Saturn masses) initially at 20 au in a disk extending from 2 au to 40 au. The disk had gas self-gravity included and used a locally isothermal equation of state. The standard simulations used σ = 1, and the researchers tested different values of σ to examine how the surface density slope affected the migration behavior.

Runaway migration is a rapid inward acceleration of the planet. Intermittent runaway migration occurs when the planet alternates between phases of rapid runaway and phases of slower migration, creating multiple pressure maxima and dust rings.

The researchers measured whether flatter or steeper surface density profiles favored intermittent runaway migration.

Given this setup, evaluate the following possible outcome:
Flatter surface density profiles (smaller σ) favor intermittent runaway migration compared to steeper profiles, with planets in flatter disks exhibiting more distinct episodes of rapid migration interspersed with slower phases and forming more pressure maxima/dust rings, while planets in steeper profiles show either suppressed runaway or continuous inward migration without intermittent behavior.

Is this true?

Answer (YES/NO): YES